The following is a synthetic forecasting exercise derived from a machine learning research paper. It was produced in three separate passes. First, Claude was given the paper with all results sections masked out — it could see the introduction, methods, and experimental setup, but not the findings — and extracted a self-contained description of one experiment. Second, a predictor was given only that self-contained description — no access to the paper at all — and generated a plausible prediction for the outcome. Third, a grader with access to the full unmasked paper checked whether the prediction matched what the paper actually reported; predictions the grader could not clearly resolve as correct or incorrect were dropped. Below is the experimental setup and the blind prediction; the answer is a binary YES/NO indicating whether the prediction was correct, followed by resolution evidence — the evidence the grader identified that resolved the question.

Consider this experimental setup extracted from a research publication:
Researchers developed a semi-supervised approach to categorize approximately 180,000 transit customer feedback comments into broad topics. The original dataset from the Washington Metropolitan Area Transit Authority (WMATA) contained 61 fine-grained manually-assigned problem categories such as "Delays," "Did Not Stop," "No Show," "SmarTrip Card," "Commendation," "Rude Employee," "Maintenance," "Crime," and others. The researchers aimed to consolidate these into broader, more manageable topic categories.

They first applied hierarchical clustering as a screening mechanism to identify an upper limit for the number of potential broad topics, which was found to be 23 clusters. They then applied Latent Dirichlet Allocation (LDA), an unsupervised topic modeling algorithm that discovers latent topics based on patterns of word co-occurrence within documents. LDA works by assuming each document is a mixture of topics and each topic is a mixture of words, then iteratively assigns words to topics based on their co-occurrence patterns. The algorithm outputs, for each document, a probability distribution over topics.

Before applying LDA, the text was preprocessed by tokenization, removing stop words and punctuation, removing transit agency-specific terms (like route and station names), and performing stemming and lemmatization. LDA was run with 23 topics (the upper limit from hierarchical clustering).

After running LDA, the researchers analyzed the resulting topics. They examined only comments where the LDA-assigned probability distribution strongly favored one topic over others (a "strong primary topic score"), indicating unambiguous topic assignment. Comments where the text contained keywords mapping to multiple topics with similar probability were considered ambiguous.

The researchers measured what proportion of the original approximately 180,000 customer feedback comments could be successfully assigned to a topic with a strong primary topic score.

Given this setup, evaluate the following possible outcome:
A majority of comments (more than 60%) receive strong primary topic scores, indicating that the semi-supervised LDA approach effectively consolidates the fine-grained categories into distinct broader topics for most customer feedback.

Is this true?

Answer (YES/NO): YES